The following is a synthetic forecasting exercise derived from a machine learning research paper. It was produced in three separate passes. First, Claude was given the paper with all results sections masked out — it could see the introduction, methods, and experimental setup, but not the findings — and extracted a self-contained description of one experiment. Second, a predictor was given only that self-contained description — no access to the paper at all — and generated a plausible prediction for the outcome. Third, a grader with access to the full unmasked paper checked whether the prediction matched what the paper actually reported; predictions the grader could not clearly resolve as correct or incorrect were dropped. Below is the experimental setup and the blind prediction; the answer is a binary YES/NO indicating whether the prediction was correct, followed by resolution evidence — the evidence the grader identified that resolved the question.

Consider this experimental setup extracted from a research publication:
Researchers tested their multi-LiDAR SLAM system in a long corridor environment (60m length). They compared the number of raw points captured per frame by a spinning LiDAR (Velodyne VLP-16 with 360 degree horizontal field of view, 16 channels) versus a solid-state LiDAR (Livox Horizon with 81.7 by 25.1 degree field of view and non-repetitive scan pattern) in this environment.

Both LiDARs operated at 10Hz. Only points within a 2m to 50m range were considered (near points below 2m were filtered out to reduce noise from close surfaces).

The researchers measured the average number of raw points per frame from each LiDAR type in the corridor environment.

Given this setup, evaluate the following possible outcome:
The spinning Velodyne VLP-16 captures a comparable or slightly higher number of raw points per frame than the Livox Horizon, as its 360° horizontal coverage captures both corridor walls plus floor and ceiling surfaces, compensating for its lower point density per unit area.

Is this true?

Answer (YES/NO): NO